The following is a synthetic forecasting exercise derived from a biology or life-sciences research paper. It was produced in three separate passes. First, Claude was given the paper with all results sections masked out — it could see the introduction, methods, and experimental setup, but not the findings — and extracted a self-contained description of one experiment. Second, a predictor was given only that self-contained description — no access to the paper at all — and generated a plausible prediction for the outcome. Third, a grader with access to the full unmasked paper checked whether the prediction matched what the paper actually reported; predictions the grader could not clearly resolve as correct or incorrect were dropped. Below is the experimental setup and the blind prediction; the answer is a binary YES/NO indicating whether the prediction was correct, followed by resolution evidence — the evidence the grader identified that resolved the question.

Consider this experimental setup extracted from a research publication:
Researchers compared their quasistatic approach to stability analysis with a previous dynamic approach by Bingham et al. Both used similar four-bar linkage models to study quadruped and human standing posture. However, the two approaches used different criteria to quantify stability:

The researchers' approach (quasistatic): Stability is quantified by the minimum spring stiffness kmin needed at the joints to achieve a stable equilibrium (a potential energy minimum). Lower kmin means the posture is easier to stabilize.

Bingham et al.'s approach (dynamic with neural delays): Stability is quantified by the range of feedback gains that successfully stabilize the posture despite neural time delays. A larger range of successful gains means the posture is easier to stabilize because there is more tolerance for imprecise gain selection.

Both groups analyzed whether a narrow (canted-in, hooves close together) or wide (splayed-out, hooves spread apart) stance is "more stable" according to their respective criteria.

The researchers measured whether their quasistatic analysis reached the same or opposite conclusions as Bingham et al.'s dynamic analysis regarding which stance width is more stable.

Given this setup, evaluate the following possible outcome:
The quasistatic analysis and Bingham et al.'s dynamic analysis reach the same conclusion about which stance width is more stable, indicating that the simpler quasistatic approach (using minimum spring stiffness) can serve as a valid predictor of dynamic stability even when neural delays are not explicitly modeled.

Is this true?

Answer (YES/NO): NO